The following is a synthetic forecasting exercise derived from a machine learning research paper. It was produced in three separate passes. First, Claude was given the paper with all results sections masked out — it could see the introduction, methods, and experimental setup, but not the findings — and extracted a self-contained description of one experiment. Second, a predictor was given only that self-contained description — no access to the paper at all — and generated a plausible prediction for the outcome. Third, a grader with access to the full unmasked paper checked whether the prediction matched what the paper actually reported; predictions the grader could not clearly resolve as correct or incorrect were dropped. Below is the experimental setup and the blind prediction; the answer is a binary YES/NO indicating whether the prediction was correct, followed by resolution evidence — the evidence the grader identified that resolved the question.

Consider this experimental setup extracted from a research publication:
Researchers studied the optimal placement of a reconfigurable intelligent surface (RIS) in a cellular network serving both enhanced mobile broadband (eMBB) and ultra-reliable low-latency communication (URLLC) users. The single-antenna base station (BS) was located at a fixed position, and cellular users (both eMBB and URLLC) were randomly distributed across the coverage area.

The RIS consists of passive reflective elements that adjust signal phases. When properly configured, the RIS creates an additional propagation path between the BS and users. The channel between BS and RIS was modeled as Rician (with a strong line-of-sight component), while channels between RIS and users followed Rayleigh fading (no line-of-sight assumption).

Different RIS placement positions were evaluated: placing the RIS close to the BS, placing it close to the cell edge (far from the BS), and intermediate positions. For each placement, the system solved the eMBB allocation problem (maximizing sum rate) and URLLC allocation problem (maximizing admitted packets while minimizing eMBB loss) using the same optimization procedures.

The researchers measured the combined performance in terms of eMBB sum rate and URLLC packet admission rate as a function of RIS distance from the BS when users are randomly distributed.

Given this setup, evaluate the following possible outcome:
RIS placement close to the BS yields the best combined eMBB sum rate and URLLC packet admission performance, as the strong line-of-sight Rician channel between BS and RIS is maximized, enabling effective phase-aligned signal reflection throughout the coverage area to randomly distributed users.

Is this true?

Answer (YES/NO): YES